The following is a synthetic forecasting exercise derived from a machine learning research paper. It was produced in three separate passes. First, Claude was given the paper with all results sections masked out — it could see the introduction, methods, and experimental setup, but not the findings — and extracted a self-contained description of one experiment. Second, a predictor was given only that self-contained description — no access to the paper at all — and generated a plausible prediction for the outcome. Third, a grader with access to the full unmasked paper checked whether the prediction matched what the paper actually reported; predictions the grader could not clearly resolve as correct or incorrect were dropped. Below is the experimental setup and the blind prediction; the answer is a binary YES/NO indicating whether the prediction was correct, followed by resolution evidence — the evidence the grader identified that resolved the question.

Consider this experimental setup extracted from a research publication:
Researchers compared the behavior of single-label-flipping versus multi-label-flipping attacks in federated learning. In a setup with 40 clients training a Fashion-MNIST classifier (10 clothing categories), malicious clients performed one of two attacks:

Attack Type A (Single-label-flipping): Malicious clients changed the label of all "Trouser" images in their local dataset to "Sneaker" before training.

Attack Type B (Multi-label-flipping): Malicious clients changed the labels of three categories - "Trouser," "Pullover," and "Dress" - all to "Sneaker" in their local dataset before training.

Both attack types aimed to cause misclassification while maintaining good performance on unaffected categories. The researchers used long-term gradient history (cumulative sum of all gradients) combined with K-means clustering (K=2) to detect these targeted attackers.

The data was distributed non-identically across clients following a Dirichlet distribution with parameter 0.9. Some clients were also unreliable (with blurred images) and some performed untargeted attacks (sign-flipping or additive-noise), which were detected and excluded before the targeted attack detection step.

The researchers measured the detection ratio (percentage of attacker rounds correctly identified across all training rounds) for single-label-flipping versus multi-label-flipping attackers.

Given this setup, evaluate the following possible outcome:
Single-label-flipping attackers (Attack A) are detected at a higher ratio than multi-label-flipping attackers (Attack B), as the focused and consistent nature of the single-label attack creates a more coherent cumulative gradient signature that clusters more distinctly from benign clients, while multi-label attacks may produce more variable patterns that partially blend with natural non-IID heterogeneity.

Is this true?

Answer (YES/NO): NO